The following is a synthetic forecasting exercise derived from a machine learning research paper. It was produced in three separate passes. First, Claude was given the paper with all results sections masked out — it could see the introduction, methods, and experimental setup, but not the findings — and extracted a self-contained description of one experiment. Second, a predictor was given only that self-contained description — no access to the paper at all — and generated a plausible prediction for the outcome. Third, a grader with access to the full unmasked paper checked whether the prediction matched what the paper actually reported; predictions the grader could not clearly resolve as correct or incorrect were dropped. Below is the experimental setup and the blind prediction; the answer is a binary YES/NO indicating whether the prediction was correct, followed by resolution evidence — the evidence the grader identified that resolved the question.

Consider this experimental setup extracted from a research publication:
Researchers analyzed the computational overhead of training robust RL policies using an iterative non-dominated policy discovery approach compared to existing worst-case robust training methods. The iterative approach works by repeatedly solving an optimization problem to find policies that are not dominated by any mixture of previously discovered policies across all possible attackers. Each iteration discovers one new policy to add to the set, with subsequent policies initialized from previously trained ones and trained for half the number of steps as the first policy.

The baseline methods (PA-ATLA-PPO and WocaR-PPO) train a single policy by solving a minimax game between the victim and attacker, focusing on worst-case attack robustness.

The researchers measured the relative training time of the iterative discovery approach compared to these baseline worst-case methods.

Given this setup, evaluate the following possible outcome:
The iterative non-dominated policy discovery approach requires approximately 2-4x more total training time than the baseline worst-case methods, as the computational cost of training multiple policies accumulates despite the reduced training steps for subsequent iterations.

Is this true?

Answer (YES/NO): YES